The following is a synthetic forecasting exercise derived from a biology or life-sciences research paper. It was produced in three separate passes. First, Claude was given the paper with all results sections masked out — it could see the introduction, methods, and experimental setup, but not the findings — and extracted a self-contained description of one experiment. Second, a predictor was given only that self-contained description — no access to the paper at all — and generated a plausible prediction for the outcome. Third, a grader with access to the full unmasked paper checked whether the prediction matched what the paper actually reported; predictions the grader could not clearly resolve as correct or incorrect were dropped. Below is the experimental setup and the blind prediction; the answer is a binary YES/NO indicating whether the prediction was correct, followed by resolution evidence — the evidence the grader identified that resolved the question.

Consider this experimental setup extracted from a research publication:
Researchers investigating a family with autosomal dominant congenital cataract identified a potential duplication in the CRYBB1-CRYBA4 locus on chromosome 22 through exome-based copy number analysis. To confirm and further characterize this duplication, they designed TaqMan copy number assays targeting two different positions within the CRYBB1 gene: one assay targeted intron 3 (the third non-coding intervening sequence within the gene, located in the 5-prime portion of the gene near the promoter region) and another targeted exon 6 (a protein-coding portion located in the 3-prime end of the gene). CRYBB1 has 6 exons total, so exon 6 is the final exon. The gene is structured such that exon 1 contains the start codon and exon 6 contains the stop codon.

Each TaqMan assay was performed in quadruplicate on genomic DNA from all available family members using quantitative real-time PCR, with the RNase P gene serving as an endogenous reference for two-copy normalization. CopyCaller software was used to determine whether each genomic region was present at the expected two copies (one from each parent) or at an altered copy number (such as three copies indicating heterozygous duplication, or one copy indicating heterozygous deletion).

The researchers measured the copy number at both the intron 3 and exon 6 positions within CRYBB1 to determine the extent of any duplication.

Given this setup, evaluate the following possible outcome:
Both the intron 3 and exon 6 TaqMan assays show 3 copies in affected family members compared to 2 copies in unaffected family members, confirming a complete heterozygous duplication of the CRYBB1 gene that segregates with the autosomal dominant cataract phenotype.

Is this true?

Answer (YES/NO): NO